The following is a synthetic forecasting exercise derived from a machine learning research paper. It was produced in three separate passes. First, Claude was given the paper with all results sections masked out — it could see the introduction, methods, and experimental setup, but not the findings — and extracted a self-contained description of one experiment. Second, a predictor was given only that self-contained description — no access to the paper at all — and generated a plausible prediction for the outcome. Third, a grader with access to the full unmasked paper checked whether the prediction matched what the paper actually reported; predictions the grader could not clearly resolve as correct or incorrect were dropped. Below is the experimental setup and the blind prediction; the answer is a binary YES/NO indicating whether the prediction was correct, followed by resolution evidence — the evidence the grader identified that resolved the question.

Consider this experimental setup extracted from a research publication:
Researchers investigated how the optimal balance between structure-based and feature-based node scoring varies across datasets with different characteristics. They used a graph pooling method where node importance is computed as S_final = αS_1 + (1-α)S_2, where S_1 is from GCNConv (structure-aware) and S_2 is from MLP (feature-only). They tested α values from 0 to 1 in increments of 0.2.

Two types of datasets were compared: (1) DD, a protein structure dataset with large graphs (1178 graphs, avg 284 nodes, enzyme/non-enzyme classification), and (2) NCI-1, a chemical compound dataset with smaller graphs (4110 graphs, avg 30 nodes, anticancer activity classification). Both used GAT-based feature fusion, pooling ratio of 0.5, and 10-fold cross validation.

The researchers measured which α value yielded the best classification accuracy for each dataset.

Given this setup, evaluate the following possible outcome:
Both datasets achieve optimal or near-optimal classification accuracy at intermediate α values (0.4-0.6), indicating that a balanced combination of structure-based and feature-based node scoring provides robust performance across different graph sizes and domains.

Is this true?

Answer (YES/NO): NO